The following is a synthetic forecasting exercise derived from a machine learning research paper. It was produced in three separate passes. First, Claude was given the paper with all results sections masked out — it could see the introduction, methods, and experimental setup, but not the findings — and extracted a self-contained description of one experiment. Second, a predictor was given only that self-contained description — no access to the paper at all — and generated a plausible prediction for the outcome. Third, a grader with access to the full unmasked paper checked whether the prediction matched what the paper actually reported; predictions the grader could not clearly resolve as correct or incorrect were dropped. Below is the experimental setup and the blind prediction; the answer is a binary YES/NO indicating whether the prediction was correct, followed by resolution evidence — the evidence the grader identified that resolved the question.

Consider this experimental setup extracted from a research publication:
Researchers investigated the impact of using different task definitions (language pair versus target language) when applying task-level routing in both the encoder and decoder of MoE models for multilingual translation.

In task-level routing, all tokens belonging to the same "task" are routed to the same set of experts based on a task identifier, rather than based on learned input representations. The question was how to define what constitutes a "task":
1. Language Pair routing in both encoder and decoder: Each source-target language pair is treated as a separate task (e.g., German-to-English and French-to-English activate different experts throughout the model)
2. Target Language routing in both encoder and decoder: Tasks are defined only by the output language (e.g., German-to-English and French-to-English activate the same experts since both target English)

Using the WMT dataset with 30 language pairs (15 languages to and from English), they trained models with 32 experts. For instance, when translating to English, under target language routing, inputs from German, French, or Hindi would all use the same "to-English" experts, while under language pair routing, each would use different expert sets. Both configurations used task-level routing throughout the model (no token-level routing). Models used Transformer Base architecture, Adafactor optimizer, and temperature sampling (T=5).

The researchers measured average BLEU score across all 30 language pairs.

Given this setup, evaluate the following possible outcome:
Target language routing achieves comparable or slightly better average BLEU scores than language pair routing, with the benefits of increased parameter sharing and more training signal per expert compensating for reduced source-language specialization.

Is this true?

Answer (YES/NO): NO